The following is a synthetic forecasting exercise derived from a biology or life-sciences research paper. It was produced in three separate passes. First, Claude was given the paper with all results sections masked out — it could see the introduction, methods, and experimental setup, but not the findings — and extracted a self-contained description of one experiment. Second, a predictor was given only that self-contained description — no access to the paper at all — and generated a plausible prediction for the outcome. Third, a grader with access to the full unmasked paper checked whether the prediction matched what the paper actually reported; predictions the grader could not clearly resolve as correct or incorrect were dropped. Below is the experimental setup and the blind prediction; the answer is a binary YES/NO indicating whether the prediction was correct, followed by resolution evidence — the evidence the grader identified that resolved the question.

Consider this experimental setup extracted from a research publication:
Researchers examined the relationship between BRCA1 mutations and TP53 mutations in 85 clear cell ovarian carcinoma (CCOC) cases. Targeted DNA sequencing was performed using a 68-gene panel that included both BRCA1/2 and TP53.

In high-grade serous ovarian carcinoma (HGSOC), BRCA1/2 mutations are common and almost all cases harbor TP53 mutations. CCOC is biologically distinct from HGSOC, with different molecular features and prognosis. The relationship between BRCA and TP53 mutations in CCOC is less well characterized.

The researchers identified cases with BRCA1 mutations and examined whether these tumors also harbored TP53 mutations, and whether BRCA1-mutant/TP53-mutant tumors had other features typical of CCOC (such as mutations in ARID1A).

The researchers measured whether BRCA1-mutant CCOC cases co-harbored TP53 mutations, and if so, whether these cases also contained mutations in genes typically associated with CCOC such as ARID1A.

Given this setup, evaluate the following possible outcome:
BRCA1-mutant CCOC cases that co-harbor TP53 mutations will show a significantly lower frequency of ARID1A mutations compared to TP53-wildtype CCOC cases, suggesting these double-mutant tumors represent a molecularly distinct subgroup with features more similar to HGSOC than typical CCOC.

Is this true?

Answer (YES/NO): NO